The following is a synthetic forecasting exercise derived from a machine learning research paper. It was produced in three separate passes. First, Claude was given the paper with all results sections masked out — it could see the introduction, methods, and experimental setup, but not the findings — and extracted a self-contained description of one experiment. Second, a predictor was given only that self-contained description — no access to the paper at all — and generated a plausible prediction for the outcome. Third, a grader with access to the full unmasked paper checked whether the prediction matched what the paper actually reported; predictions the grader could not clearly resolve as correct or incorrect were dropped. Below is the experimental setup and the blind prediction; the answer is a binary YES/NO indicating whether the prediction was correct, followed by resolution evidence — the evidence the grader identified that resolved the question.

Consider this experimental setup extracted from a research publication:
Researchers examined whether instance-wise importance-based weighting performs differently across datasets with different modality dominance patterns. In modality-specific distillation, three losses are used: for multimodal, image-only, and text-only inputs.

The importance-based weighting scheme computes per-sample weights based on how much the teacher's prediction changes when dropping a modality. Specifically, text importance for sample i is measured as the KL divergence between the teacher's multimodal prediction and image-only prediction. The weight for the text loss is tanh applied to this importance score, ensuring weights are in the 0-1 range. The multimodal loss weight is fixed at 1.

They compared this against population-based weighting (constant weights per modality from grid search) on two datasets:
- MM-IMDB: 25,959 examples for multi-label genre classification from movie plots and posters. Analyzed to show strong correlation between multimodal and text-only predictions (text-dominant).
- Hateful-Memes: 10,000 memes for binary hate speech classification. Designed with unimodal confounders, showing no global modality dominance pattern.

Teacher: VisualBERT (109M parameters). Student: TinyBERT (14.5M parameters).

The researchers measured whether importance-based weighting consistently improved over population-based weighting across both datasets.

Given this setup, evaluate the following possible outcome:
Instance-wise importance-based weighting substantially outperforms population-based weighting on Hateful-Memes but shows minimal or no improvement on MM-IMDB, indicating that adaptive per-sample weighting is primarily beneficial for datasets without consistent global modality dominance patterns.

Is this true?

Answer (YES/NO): NO